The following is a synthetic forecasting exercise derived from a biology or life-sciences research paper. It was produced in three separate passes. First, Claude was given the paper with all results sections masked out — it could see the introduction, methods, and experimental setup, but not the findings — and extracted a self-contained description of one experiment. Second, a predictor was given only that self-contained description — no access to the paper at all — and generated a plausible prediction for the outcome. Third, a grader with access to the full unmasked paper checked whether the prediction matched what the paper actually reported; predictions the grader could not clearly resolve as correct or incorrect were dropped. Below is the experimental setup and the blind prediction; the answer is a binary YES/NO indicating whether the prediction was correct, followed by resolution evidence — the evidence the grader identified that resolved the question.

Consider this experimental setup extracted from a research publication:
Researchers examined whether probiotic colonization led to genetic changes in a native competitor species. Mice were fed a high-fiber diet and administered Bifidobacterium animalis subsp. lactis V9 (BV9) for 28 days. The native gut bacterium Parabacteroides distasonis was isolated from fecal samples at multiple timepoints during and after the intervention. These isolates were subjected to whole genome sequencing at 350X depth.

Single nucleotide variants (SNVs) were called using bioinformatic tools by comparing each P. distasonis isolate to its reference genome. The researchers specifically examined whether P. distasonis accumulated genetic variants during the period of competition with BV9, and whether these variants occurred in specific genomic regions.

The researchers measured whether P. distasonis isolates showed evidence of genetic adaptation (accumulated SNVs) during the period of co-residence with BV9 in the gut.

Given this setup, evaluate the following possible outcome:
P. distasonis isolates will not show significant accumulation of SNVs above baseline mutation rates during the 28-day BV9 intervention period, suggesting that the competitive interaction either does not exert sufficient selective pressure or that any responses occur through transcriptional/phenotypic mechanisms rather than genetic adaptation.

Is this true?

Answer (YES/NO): NO